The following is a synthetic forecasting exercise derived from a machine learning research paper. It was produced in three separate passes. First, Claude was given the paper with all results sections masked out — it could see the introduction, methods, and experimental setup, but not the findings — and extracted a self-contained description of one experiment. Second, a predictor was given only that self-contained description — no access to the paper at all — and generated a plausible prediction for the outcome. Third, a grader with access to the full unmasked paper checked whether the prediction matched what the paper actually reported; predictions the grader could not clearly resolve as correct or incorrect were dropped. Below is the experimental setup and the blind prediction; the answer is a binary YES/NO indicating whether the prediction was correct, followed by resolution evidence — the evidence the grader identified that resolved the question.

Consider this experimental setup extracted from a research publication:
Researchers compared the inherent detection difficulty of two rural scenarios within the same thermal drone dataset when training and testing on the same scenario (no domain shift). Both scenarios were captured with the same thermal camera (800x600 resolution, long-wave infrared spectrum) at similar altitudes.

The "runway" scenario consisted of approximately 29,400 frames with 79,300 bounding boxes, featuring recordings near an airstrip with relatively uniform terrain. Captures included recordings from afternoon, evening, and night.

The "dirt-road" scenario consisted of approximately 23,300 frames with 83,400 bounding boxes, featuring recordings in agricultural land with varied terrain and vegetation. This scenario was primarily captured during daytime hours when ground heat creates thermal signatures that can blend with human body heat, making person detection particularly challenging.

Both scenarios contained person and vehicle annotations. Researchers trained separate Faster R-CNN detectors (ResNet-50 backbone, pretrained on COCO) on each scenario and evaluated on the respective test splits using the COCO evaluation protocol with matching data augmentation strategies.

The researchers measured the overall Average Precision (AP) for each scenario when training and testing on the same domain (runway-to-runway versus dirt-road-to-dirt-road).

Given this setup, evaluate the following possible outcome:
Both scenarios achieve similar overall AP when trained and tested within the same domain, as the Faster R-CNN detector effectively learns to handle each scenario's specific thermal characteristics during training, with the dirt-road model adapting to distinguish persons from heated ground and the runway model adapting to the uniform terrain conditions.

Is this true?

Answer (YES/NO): NO